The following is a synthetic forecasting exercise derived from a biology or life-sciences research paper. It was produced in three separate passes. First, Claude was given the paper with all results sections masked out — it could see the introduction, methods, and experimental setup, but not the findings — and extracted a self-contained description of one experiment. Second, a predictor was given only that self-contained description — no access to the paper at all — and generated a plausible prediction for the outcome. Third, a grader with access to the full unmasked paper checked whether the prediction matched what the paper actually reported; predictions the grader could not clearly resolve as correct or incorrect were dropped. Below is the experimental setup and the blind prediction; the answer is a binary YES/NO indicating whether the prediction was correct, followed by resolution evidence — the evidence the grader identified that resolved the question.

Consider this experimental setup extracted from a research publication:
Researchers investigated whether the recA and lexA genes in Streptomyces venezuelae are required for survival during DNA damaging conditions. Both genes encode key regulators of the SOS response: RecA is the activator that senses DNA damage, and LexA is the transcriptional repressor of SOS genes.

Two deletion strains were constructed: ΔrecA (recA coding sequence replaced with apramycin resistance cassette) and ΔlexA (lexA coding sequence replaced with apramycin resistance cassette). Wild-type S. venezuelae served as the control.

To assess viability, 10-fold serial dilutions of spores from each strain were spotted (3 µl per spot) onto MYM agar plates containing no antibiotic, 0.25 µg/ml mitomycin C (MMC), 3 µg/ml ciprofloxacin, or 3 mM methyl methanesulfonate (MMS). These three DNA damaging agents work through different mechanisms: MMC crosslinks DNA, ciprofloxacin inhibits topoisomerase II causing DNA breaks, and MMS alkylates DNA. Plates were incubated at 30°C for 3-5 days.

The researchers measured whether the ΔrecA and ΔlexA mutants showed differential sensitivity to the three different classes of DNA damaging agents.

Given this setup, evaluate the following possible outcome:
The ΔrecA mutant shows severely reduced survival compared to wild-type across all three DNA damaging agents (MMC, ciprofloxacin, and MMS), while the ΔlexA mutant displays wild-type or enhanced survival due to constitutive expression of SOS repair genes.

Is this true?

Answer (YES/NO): NO